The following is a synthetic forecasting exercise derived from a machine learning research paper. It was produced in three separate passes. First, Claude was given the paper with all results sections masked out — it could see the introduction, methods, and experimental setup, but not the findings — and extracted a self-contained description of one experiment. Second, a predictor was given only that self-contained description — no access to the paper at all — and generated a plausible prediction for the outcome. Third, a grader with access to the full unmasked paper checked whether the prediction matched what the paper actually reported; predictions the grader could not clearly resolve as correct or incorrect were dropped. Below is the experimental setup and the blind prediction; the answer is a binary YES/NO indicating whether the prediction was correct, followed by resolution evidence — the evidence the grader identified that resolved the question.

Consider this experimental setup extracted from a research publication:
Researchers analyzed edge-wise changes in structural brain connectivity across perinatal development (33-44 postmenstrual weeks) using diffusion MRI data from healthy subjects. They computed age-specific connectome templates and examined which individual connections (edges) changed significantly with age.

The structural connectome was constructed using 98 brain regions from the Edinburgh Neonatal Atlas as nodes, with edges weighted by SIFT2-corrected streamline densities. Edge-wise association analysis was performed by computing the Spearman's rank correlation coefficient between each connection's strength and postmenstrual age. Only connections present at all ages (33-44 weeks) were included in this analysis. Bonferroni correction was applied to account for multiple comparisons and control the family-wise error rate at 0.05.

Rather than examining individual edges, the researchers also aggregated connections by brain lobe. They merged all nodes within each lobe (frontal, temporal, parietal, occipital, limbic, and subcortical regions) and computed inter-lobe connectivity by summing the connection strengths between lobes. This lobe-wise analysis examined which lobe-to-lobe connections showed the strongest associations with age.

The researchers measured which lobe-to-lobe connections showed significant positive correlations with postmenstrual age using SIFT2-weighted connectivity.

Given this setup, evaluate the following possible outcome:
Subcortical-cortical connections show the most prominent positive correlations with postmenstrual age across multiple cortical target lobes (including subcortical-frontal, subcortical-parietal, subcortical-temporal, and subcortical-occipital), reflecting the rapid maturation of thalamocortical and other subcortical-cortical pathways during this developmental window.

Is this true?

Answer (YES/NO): NO